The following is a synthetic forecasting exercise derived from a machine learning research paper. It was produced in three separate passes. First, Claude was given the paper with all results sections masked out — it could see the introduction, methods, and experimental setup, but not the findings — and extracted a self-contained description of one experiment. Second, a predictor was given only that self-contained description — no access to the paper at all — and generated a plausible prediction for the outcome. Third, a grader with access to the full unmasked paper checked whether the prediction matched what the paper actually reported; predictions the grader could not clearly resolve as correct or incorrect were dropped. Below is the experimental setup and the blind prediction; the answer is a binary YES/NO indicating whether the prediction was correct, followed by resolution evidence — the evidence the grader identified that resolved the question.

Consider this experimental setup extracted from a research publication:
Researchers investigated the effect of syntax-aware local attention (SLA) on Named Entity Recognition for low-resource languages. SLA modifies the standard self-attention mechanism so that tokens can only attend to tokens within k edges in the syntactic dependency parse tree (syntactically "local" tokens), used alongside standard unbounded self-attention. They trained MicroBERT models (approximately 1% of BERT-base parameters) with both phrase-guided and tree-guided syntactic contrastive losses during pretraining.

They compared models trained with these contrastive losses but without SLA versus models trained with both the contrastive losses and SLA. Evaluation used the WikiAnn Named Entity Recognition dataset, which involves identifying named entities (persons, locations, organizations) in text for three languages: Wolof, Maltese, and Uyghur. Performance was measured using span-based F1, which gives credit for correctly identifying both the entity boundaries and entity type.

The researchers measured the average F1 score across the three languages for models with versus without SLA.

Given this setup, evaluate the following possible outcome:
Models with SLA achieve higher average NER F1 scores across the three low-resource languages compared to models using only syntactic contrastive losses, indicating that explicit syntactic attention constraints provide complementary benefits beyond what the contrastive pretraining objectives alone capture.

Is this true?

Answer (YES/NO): NO